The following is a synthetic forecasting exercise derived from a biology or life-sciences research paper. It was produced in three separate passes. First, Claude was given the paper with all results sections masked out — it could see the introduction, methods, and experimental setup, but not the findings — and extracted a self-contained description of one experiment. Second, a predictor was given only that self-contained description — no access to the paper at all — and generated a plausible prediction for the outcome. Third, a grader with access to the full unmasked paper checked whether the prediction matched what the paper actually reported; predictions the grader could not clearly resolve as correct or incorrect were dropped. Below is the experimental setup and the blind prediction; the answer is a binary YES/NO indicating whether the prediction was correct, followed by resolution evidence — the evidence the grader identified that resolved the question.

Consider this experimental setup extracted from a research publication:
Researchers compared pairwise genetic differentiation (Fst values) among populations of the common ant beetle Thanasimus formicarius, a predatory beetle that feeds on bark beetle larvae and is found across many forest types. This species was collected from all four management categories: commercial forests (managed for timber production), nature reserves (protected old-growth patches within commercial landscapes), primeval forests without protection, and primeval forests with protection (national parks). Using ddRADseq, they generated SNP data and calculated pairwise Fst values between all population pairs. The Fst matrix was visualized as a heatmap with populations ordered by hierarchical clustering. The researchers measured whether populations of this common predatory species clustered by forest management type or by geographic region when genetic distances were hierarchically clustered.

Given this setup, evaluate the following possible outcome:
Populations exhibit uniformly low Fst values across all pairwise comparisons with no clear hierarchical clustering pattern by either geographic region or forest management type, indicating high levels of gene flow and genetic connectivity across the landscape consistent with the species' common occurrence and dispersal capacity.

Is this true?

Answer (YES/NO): NO